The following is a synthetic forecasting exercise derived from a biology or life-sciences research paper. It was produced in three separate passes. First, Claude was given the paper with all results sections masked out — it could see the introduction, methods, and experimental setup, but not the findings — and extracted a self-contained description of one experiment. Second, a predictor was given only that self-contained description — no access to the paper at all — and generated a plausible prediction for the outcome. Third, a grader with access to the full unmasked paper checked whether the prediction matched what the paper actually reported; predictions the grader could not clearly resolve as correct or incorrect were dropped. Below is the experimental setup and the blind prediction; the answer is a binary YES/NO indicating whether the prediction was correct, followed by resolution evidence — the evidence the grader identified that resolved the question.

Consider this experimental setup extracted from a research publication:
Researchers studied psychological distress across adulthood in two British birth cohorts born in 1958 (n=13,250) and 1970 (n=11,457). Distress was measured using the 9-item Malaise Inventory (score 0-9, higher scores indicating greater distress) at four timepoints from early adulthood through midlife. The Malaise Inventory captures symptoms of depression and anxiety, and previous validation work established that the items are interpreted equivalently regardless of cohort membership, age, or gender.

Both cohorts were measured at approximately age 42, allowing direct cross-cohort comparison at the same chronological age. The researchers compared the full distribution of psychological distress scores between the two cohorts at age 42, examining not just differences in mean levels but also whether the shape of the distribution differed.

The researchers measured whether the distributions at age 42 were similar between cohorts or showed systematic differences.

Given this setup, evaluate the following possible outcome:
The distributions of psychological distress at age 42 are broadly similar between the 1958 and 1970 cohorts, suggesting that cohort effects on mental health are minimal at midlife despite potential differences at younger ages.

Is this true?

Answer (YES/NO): NO